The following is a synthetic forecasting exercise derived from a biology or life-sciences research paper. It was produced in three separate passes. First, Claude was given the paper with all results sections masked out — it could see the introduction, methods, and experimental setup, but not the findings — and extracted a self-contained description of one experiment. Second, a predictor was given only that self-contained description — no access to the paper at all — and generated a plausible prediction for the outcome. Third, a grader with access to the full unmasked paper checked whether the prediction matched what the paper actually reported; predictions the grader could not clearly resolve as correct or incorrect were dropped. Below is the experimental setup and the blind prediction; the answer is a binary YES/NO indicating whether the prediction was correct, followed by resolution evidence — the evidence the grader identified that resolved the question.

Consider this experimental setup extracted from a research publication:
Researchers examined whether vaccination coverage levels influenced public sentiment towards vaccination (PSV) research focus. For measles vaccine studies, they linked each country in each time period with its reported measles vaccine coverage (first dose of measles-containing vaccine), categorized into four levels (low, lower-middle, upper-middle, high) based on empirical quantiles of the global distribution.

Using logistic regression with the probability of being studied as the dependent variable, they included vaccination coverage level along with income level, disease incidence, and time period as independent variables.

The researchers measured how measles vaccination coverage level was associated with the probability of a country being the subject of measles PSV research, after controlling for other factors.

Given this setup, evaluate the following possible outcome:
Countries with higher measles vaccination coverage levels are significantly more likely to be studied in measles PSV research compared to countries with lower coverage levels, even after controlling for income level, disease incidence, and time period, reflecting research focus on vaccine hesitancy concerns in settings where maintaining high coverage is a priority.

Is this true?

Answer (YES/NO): NO